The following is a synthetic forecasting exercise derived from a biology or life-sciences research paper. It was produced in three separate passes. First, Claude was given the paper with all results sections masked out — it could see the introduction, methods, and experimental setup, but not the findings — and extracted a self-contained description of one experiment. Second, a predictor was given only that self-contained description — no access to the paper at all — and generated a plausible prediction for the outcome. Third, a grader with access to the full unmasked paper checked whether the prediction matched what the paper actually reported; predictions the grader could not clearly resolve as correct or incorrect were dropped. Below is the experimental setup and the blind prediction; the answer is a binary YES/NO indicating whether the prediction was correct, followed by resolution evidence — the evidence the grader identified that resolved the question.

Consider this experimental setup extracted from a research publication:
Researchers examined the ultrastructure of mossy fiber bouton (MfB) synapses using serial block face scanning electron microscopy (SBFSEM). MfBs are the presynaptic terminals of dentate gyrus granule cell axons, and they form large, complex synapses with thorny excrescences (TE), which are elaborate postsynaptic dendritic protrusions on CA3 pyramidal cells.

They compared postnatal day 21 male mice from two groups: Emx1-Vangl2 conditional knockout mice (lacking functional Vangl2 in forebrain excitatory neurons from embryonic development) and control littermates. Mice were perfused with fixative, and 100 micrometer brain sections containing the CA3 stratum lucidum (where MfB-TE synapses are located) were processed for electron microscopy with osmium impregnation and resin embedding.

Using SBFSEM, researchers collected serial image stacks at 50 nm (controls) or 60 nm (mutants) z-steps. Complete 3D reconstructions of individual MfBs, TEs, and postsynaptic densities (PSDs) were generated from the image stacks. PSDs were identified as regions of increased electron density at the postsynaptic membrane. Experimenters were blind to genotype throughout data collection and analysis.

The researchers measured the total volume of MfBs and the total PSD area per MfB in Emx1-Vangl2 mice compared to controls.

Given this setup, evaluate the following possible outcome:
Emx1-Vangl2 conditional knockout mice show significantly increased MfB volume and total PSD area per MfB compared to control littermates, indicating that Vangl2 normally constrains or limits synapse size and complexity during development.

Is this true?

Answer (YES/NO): NO